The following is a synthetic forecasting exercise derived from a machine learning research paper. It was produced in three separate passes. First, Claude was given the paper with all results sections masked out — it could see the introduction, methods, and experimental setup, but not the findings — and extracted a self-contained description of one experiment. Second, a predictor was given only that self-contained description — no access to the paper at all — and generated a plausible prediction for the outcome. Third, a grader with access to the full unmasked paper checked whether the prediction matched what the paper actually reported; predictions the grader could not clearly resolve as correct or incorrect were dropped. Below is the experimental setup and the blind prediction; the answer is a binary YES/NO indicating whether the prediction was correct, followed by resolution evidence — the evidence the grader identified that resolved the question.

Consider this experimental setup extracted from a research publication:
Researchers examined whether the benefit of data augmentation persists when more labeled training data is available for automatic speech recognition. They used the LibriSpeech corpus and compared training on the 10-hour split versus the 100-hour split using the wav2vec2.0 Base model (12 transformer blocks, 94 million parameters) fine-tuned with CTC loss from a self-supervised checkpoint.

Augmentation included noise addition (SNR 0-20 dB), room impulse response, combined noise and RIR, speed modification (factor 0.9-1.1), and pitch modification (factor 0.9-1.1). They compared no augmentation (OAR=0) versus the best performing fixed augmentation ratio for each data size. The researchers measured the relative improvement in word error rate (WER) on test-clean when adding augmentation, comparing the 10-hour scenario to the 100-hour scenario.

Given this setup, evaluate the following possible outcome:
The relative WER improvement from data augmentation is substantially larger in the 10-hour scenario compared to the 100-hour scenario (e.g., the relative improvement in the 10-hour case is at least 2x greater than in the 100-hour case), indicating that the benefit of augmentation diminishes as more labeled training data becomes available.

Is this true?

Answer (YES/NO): NO